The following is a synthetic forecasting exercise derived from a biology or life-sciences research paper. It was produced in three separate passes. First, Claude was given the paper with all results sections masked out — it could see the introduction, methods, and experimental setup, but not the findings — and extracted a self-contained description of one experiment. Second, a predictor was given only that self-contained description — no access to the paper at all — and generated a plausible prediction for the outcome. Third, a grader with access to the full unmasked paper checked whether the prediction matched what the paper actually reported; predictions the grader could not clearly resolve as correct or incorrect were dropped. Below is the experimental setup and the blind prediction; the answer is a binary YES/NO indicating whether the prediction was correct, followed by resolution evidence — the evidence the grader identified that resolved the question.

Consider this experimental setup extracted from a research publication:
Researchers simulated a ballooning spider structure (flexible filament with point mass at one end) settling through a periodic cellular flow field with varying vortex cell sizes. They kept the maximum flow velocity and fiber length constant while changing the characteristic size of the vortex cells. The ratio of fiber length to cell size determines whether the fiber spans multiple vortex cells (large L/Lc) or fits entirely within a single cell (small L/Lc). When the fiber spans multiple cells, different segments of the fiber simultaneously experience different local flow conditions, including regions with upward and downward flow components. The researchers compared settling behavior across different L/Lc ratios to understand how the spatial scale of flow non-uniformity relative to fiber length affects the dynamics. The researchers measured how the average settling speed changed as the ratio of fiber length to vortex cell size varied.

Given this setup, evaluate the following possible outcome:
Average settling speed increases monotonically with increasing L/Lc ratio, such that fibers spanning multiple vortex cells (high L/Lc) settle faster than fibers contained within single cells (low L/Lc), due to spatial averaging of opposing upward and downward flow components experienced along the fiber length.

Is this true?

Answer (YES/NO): NO